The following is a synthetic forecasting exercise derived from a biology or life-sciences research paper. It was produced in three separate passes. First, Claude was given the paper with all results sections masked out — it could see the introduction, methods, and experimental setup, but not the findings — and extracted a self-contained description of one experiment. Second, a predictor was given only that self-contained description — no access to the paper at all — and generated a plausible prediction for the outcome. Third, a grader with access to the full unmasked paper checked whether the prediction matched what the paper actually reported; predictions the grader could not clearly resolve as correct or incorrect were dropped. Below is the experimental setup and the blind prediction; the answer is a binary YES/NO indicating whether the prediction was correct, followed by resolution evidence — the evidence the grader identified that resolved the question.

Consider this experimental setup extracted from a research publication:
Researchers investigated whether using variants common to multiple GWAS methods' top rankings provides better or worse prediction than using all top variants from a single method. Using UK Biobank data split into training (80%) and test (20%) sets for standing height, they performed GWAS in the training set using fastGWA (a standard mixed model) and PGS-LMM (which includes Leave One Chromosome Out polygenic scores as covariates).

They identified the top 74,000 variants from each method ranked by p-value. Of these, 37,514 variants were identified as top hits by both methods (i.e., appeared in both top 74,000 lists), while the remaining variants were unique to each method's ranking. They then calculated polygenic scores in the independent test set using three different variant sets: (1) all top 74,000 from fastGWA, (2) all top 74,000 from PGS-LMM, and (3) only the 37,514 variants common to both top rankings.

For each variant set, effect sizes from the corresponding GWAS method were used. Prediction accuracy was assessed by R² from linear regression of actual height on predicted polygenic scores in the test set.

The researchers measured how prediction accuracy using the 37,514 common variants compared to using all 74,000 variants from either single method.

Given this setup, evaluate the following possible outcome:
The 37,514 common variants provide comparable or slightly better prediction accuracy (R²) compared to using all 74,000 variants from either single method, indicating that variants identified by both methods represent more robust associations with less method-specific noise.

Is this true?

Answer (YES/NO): NO